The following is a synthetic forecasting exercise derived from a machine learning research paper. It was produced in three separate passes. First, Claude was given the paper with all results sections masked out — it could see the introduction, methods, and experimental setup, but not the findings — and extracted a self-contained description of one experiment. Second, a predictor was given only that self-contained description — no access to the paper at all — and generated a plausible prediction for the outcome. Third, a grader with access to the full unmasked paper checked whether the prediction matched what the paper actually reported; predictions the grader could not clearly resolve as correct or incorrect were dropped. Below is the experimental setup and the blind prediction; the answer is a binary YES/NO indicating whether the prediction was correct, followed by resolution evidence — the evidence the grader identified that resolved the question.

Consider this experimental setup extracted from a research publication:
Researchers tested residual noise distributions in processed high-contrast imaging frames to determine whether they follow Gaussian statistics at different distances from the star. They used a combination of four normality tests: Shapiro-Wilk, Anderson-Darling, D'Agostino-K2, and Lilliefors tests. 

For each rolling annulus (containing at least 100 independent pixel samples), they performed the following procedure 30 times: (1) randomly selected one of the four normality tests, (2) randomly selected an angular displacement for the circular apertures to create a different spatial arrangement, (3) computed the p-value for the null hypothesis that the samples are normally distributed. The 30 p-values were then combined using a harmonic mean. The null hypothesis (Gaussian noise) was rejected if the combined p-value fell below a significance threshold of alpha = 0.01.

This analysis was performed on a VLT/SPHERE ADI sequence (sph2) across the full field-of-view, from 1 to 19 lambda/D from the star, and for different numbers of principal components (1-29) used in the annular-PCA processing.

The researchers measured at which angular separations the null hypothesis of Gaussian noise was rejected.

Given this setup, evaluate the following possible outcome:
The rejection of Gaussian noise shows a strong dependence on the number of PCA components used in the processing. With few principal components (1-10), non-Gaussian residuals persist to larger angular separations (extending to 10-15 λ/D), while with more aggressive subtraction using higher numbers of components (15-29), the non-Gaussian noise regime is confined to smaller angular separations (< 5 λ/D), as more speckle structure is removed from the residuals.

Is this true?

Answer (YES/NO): NO